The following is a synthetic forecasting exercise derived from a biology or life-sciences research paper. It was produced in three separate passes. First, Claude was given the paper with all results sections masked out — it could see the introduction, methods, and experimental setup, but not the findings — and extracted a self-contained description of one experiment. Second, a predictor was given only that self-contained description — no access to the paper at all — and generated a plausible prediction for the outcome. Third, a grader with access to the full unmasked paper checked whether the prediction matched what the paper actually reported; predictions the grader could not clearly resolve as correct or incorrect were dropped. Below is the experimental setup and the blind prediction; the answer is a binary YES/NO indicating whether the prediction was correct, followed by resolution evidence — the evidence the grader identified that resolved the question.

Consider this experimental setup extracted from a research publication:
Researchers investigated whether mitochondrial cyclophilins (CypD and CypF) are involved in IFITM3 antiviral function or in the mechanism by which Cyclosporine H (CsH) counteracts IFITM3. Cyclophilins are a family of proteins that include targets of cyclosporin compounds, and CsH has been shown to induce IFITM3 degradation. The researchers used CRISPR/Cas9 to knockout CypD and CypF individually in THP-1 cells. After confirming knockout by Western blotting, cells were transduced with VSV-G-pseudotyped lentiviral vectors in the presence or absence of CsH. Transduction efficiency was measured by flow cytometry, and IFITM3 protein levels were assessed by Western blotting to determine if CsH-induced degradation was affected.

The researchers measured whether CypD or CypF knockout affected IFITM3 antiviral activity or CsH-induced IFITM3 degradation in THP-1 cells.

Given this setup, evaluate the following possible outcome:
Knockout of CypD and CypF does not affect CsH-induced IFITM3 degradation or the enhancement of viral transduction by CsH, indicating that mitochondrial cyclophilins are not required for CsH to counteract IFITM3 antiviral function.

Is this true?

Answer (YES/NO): YES